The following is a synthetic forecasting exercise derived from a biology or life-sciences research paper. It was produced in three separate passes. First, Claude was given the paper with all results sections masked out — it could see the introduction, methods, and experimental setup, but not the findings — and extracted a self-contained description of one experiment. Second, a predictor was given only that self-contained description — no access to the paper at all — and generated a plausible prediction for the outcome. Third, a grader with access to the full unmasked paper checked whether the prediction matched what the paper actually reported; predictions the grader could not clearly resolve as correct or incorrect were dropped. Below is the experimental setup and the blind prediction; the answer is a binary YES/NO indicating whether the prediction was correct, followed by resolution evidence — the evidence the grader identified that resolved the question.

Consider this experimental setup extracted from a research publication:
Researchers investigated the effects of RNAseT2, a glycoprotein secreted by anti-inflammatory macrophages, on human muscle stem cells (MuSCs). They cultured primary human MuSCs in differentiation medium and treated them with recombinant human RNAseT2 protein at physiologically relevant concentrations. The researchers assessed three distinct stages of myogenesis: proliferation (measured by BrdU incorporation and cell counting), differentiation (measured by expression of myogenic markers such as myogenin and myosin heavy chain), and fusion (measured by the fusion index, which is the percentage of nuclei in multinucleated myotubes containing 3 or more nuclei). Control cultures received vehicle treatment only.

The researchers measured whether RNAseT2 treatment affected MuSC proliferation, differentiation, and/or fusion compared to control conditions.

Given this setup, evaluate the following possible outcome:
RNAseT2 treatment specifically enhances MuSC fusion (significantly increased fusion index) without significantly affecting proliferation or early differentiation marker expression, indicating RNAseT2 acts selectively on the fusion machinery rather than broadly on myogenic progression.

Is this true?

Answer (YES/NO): YES